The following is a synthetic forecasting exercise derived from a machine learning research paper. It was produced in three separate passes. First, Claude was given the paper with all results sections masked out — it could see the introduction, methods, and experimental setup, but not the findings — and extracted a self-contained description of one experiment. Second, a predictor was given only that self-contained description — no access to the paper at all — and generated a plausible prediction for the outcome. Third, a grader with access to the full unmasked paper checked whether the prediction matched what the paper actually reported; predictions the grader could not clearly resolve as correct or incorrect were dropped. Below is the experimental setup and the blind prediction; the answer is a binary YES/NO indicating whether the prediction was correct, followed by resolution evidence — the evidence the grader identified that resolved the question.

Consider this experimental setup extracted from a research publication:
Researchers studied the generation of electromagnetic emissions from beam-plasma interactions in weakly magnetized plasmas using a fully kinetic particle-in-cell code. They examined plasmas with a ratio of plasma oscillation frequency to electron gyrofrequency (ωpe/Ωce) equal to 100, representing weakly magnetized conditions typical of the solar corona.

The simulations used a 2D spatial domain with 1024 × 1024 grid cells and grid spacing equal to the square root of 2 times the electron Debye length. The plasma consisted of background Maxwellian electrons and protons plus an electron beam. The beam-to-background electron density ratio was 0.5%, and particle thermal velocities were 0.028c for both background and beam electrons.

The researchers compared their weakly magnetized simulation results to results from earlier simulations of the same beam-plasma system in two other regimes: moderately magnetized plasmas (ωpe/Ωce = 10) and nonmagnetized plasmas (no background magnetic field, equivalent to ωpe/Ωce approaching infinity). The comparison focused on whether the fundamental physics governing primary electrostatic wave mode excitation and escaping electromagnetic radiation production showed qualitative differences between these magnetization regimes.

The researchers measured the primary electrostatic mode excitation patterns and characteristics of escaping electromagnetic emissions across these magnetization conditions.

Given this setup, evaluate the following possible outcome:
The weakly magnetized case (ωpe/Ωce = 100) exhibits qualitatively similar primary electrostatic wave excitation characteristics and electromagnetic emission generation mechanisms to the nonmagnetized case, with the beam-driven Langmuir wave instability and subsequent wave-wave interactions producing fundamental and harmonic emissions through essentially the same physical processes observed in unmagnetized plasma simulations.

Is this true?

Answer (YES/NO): YES